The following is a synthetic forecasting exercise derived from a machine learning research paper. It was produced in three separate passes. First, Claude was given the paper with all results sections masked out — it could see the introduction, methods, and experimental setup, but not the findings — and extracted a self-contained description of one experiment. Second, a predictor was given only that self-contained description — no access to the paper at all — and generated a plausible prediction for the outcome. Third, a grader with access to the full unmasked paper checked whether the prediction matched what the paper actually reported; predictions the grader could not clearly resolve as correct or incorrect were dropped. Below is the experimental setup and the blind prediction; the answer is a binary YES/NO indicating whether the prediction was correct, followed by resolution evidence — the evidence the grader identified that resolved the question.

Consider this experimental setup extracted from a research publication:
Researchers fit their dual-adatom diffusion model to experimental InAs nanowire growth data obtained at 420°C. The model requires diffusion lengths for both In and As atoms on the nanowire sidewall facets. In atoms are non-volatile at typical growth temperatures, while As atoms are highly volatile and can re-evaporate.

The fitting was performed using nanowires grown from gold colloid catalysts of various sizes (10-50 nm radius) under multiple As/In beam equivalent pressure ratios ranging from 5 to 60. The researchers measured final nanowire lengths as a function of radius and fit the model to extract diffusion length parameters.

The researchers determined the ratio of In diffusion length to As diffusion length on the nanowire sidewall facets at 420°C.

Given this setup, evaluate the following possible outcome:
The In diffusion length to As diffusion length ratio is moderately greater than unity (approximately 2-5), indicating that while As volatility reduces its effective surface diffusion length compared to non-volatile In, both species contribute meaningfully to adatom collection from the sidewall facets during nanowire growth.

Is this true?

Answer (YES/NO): NO